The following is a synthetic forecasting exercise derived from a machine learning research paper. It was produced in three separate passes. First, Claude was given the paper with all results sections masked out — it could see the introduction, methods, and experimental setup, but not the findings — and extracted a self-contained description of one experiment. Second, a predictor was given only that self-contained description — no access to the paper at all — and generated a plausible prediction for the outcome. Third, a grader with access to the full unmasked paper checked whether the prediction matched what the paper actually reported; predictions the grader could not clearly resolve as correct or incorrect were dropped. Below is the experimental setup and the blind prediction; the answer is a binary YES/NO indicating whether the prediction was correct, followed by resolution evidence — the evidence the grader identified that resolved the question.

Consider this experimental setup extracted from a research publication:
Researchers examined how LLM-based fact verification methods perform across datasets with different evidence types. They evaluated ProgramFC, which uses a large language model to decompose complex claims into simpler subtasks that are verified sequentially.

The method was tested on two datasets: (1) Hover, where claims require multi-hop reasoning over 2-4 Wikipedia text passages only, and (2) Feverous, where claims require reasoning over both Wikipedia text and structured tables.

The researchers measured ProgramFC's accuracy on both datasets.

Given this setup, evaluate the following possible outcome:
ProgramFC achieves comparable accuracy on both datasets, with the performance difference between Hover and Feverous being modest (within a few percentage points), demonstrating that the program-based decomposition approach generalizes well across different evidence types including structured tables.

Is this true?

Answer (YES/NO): NO